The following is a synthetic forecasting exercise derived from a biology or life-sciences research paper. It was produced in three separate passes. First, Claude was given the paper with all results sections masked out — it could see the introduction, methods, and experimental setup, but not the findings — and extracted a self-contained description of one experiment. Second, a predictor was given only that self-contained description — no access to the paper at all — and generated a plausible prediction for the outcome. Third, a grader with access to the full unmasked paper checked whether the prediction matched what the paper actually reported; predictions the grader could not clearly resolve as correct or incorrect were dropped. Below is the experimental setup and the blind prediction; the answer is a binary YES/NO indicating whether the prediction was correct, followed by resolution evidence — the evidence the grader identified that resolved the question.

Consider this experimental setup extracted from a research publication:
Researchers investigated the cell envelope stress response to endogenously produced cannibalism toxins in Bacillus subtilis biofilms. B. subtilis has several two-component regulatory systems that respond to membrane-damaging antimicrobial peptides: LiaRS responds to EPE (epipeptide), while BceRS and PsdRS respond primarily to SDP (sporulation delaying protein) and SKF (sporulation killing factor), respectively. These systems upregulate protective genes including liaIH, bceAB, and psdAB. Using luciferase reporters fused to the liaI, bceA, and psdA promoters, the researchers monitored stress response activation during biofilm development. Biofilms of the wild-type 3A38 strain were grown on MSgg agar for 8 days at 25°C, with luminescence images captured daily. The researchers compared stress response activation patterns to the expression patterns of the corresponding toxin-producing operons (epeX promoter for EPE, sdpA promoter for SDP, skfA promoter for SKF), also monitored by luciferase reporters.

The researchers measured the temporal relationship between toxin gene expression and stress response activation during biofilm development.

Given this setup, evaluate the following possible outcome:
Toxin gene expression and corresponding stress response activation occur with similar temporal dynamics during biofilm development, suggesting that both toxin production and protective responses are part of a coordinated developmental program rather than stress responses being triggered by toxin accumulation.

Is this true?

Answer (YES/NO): NO